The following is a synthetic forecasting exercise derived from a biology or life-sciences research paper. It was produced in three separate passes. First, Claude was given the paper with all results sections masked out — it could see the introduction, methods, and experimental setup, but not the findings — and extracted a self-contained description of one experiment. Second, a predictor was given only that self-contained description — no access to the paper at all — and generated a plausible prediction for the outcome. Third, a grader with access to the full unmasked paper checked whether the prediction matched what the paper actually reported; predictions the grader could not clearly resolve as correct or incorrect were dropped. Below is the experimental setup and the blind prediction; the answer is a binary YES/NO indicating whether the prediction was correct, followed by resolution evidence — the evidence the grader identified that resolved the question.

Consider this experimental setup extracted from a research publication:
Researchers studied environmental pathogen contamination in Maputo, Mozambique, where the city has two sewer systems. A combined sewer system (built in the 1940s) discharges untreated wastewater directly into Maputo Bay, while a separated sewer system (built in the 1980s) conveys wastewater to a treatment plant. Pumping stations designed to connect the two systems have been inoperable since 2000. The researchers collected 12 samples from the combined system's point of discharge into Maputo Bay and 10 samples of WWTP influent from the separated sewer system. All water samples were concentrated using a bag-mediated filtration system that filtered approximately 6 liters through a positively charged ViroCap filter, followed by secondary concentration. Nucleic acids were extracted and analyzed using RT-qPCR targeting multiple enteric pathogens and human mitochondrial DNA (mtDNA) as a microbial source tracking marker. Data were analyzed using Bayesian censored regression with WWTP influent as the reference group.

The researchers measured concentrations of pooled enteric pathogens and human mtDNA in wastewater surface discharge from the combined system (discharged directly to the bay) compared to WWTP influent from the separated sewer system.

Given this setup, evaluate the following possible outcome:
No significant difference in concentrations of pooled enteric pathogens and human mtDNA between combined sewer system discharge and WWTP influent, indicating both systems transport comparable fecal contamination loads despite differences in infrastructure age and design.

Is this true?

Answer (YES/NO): NO